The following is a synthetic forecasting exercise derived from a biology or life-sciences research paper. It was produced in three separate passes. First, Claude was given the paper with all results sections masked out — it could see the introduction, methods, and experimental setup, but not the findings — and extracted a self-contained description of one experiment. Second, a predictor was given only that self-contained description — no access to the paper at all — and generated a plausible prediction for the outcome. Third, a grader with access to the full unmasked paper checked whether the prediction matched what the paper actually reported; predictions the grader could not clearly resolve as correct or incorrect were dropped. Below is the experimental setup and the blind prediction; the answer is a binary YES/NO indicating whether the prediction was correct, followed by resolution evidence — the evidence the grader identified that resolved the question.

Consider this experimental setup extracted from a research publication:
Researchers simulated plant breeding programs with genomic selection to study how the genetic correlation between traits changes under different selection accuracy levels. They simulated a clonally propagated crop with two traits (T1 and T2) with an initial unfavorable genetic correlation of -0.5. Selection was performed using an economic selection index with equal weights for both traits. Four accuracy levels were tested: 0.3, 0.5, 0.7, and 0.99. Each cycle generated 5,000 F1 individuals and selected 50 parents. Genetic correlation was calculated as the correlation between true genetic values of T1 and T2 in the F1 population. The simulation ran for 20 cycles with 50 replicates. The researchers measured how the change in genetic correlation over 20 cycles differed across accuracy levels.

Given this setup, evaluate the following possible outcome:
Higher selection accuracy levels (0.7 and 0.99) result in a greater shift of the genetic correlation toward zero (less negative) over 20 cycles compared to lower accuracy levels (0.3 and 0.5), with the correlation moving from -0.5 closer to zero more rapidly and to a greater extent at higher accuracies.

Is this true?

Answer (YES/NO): NO